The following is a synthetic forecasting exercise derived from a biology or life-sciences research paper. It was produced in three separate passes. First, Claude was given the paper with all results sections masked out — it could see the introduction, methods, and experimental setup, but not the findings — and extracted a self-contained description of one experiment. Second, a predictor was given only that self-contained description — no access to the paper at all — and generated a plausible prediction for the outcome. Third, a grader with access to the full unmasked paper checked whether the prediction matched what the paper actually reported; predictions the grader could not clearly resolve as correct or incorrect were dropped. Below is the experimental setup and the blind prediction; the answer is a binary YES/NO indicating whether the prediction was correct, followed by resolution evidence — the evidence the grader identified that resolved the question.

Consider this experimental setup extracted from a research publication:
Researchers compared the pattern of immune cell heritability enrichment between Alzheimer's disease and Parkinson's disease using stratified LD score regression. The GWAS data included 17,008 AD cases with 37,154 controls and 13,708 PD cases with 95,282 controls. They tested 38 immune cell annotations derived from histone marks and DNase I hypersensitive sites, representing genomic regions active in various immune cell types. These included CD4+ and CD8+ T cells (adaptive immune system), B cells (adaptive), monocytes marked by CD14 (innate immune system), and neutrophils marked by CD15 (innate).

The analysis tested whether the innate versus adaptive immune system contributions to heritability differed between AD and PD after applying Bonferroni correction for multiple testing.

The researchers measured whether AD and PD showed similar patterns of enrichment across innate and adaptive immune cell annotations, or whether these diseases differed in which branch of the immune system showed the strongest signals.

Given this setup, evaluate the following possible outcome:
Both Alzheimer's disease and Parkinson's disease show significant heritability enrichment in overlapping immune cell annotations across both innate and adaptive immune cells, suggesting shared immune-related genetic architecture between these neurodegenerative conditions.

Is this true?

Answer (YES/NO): NO